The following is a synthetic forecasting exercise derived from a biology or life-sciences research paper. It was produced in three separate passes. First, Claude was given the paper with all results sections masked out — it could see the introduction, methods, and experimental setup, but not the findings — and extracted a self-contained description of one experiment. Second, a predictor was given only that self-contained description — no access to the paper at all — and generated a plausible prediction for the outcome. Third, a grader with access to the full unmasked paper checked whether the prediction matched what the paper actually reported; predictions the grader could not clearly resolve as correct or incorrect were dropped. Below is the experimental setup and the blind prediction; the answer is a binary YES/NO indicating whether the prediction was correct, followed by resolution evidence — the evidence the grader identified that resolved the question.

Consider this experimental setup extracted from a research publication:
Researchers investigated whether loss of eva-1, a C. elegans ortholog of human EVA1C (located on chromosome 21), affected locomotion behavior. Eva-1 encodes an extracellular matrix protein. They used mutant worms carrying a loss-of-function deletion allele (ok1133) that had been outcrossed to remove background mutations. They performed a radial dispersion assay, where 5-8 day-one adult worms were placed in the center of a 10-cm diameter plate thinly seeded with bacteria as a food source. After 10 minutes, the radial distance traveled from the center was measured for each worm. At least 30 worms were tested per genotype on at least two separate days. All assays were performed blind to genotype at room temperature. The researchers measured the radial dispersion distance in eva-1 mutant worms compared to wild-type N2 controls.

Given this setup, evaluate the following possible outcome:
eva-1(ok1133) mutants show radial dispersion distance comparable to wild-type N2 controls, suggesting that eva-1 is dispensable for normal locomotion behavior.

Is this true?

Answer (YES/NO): YES